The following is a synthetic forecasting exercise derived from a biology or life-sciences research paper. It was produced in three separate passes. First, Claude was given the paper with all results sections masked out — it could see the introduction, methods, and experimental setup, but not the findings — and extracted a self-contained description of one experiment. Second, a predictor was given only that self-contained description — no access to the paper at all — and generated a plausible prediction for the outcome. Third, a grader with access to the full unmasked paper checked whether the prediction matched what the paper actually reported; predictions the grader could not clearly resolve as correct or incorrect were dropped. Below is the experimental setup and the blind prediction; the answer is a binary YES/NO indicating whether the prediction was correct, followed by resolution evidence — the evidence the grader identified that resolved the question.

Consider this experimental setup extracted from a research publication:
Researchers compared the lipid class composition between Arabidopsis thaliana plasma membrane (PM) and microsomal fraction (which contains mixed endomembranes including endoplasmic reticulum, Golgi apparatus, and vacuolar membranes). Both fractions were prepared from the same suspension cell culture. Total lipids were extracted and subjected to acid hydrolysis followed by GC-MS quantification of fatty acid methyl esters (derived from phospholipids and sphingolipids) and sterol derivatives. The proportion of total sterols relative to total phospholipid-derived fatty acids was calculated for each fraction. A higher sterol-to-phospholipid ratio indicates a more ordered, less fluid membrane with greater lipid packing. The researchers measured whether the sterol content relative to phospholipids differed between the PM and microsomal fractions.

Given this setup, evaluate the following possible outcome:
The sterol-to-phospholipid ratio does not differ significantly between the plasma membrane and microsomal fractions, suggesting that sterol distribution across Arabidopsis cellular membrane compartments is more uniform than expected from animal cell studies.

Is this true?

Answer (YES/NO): NO